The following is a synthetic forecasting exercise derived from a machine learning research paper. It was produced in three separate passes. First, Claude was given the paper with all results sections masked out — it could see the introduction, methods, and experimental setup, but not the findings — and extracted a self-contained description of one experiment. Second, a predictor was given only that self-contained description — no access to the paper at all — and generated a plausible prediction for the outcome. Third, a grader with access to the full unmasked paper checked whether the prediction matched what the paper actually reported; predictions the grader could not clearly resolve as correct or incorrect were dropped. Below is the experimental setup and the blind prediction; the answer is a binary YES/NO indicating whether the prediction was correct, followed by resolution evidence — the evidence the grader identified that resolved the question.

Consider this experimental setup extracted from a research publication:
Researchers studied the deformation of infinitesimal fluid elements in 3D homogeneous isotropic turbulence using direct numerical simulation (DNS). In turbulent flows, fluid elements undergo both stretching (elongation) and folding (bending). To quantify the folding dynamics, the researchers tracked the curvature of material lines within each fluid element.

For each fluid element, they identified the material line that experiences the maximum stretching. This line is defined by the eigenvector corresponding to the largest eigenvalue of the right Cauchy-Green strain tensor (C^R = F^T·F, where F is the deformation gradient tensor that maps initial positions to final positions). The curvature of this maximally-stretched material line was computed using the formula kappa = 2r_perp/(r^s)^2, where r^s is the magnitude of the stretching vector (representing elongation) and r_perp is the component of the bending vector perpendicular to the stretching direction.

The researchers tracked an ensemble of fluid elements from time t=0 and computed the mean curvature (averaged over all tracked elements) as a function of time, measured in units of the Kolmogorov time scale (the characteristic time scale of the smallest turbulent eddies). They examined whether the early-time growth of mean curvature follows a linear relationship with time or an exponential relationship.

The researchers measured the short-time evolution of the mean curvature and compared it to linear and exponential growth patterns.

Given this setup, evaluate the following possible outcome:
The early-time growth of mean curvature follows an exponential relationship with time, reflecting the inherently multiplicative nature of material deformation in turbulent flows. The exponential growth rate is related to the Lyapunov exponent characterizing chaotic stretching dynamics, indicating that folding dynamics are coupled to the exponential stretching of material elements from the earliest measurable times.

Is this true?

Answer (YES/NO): NO